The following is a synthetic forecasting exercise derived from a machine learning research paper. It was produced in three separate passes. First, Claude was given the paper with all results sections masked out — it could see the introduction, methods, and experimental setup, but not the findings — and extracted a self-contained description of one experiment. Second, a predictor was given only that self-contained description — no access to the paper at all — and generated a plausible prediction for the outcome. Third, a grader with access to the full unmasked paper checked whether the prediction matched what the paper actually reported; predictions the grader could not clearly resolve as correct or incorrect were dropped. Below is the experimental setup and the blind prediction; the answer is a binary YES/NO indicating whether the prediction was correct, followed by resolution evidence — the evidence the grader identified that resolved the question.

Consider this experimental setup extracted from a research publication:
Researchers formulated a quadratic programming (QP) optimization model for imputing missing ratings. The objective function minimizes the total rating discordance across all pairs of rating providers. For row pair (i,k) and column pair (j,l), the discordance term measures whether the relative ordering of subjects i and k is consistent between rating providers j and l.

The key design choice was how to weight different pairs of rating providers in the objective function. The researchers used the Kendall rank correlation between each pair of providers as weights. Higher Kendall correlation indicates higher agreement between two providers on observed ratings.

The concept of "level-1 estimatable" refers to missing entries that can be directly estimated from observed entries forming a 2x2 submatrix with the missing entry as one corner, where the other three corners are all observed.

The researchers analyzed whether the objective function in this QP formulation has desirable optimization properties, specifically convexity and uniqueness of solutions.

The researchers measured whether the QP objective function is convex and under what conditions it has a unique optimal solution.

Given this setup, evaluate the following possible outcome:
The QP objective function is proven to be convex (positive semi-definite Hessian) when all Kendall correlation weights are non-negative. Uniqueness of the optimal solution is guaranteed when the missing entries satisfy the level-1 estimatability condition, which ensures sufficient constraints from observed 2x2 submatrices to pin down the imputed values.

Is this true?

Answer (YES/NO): NO